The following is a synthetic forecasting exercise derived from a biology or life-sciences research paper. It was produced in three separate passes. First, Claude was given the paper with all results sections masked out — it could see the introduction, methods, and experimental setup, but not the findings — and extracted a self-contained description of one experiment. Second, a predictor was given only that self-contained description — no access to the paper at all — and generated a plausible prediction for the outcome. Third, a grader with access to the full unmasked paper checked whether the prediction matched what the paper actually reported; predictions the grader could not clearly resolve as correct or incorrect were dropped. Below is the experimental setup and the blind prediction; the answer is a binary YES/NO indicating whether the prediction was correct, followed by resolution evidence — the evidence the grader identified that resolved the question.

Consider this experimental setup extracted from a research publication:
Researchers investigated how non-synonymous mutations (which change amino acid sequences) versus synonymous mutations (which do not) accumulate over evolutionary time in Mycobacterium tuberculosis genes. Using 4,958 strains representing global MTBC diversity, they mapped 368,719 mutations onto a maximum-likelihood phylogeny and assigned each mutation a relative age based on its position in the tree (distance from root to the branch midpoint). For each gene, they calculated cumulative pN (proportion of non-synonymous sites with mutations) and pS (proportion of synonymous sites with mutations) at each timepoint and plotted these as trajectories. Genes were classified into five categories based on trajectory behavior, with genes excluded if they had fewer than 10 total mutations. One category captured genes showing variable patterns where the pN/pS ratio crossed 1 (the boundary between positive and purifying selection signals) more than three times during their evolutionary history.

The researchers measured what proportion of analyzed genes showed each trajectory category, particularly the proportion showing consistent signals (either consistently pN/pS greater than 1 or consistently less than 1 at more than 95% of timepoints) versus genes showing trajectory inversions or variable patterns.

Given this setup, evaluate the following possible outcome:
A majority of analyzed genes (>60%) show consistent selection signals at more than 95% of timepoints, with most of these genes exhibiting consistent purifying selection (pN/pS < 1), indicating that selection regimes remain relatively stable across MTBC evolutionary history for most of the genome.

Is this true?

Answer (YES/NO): NO